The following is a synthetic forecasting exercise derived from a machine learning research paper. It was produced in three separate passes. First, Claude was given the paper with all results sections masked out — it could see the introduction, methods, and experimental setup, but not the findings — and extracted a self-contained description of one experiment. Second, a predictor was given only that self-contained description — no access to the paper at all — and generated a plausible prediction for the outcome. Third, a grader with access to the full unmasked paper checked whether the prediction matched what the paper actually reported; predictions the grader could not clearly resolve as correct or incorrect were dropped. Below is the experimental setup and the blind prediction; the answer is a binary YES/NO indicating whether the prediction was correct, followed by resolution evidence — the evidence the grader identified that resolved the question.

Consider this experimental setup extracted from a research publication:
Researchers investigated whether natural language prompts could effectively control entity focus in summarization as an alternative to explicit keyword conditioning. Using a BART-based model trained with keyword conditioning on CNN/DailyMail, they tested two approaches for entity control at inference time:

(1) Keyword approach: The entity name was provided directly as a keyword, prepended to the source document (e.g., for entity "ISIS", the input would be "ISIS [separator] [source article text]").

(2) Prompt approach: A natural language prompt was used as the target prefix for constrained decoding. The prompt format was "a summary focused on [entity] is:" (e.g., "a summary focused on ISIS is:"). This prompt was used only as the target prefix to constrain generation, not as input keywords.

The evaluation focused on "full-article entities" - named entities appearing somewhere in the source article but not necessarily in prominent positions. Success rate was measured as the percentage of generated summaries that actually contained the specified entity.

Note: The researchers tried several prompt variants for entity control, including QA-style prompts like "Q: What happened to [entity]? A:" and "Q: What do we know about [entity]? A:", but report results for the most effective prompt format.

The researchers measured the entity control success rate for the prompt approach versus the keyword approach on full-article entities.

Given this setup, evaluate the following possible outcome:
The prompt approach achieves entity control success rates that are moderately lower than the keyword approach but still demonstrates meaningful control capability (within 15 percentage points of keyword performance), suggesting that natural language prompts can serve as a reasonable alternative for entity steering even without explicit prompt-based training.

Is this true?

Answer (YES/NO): NO